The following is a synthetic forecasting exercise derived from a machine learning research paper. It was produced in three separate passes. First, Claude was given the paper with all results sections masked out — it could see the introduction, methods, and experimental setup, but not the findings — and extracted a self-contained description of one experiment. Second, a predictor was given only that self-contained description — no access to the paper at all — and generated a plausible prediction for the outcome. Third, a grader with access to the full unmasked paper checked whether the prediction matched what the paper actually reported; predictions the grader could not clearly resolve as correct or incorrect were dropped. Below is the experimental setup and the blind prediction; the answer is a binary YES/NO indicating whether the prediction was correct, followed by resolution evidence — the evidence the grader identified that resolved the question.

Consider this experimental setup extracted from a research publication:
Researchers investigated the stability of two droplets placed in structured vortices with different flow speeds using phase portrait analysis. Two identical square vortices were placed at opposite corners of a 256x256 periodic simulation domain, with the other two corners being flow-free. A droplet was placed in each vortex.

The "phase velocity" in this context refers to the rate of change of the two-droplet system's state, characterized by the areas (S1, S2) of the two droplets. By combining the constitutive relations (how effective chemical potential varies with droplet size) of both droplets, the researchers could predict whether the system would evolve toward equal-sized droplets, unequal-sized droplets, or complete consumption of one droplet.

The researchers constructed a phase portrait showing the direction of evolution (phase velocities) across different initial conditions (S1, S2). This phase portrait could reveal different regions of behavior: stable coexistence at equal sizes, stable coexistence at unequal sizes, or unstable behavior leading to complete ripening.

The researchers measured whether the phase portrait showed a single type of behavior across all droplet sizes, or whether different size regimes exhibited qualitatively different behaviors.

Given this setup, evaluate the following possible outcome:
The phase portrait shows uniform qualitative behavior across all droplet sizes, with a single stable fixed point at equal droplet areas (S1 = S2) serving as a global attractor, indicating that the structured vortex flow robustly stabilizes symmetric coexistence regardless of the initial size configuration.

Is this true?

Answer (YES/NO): NO